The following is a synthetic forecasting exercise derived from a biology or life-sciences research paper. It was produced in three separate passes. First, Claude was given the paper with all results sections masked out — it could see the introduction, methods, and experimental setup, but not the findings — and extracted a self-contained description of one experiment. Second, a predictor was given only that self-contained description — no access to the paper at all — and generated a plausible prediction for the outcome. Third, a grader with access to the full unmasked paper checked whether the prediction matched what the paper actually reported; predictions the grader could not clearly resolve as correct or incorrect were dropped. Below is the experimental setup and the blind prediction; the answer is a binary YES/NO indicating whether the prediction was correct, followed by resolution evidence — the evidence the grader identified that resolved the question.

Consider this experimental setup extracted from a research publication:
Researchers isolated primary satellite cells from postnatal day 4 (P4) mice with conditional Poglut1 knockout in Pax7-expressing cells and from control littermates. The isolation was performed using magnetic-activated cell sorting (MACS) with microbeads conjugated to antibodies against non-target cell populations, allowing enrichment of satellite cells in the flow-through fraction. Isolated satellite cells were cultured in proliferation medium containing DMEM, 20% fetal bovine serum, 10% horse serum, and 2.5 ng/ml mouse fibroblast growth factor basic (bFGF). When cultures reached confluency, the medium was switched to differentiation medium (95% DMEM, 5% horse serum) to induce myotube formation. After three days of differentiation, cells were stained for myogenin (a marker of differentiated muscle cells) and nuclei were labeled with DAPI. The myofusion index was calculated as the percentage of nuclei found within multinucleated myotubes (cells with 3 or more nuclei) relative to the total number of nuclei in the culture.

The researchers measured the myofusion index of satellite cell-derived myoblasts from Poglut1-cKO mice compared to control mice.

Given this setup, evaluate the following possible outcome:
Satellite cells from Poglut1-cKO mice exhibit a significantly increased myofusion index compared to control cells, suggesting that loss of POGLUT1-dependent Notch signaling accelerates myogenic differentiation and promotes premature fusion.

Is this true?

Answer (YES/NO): YES